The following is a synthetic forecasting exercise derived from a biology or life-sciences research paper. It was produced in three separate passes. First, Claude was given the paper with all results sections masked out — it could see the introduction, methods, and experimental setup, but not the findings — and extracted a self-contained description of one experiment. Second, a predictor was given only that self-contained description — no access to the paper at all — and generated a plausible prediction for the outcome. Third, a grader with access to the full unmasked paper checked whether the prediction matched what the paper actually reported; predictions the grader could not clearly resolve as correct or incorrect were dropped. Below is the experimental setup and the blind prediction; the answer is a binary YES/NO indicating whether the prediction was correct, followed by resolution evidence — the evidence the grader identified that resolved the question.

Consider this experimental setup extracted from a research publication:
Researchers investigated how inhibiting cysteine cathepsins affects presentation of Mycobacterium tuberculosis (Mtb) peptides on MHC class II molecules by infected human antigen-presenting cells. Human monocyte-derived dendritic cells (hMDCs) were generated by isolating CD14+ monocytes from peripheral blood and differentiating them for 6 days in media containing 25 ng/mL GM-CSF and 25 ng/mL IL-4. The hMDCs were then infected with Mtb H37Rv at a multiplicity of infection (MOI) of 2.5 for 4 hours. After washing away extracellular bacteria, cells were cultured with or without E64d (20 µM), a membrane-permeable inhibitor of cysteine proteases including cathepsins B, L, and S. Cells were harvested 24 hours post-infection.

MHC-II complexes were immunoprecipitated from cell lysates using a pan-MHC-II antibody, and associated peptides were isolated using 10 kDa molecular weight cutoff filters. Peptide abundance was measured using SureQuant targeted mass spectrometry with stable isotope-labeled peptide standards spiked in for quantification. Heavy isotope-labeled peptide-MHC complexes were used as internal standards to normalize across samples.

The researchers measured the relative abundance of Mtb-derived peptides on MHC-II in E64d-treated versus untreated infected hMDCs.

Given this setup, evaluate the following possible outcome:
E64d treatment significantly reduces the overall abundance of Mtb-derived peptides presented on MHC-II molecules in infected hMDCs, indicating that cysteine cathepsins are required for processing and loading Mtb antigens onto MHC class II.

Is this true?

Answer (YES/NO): NO